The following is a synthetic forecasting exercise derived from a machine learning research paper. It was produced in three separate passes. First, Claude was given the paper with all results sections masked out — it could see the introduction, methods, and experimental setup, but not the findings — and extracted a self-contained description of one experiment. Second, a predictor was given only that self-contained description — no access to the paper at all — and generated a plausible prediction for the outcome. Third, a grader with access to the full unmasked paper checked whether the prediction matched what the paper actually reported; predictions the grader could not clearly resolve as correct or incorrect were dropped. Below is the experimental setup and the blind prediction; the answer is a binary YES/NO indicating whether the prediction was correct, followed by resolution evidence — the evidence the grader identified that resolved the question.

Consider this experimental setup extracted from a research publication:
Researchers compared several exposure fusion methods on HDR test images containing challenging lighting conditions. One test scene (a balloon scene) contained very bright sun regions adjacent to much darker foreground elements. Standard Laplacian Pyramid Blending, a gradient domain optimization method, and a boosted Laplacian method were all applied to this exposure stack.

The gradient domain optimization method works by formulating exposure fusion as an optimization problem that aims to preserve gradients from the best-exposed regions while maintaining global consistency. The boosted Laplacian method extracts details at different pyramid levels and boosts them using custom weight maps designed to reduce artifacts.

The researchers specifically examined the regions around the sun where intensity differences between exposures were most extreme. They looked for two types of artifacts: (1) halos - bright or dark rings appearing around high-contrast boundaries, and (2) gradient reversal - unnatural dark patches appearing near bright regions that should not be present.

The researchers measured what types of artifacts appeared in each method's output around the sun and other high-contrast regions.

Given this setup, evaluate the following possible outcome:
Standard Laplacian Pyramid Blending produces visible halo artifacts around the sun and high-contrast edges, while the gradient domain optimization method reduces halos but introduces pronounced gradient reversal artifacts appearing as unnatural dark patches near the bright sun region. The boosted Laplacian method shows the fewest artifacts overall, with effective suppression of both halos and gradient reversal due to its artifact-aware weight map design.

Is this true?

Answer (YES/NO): NO